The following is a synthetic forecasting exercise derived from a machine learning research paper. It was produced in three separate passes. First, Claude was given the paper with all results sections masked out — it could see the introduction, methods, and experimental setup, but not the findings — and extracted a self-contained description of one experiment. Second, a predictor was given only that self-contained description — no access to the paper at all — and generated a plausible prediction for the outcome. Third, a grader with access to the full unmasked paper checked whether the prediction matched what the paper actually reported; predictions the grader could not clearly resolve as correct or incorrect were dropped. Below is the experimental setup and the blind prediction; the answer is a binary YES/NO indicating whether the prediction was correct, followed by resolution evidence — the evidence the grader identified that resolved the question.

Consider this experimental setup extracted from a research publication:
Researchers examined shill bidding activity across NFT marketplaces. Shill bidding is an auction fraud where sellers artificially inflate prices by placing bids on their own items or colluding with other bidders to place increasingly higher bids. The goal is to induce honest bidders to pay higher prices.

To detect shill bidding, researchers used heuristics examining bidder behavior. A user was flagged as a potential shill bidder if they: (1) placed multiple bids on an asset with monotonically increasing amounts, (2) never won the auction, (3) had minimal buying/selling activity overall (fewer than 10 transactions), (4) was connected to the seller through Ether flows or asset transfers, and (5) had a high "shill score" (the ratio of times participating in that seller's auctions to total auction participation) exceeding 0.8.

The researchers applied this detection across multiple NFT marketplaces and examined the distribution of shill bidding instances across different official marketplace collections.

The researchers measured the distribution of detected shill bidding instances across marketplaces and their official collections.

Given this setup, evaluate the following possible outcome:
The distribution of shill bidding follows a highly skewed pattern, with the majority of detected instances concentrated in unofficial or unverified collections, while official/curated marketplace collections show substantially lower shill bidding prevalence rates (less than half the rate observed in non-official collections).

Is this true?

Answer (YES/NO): NO